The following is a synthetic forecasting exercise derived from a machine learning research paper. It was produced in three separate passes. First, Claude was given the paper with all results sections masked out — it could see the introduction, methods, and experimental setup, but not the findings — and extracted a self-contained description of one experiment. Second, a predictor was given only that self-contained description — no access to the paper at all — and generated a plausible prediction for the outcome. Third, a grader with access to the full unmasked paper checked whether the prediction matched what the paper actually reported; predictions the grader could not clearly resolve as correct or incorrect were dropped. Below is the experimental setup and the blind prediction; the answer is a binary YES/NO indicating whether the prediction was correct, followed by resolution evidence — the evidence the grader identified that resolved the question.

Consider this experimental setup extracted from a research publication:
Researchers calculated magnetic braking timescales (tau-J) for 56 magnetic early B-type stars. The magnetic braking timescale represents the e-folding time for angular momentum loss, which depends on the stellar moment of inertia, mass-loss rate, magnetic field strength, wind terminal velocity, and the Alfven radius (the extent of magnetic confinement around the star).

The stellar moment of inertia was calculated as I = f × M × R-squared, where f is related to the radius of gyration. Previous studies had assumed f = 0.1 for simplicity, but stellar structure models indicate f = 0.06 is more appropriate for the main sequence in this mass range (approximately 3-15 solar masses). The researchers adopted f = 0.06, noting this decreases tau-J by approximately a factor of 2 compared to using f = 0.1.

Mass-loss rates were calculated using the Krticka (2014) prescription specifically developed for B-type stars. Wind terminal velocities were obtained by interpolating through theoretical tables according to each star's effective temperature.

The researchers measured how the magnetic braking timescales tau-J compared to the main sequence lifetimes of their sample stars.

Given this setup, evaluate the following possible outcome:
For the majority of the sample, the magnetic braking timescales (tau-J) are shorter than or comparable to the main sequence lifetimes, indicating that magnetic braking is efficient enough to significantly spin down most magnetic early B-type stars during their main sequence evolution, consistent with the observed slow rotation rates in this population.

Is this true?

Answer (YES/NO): NO